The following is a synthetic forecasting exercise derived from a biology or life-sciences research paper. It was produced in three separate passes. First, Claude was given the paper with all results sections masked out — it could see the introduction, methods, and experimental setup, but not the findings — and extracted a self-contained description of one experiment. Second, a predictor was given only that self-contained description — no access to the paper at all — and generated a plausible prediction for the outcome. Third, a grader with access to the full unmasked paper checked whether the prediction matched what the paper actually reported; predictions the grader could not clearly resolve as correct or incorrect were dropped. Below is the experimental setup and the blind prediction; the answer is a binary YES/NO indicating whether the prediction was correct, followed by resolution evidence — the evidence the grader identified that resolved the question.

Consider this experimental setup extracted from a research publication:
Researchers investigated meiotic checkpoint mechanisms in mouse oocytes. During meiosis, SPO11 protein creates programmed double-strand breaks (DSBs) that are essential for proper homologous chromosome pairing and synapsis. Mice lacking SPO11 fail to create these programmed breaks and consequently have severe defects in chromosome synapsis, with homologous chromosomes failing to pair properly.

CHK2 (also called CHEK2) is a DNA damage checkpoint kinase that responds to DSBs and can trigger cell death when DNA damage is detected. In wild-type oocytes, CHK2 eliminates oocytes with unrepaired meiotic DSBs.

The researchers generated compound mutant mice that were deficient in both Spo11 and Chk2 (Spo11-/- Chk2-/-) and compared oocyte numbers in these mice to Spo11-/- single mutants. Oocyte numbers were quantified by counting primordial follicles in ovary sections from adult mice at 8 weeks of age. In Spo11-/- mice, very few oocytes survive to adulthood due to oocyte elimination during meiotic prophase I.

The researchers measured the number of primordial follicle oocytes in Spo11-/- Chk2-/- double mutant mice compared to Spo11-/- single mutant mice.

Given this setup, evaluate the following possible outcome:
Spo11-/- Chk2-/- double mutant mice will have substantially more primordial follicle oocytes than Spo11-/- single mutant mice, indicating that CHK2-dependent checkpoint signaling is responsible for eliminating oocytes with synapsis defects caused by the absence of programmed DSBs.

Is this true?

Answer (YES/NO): YES